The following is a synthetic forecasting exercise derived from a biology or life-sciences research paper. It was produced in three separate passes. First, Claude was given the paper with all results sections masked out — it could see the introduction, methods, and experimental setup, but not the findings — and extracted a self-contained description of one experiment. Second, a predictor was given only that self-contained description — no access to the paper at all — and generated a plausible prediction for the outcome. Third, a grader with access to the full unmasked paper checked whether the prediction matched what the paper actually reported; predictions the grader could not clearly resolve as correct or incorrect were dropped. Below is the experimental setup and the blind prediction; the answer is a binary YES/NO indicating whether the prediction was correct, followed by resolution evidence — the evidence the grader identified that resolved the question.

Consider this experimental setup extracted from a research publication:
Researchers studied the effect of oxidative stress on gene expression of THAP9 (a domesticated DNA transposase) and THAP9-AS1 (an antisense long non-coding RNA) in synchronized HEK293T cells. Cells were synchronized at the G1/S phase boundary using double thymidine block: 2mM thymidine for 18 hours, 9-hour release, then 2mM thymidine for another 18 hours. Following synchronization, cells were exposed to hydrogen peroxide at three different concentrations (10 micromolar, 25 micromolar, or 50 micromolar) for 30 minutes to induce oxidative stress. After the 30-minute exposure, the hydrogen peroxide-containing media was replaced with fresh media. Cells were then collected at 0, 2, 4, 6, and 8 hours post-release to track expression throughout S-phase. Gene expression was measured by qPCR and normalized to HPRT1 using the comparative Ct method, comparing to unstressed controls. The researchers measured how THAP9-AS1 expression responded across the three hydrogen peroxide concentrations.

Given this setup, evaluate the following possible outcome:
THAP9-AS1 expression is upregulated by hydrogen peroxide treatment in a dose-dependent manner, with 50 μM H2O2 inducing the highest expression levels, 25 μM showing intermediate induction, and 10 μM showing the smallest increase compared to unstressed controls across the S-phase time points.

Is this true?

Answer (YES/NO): NO